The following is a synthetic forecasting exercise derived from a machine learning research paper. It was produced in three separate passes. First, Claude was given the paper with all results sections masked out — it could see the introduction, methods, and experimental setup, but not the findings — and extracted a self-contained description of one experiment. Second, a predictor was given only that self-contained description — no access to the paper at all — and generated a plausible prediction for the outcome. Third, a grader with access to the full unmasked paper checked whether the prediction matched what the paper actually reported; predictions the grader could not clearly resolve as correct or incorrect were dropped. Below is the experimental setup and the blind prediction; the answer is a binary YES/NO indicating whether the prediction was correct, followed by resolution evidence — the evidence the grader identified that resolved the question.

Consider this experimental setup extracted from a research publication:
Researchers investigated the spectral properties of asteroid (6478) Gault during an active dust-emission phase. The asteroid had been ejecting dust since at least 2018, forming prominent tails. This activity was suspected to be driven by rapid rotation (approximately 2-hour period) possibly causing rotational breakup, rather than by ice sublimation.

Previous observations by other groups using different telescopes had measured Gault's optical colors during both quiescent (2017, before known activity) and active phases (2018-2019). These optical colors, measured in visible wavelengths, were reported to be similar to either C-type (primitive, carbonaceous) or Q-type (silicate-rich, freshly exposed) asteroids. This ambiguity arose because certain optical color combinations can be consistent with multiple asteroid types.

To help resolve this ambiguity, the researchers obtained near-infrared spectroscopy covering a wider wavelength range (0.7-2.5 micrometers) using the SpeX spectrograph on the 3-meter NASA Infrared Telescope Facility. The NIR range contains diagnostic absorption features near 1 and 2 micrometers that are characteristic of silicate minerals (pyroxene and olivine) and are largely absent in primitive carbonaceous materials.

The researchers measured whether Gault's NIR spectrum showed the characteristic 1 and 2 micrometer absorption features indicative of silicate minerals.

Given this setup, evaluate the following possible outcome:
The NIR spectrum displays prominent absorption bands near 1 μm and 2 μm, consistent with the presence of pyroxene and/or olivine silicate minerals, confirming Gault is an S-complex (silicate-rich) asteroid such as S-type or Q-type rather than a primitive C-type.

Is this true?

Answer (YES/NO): YES